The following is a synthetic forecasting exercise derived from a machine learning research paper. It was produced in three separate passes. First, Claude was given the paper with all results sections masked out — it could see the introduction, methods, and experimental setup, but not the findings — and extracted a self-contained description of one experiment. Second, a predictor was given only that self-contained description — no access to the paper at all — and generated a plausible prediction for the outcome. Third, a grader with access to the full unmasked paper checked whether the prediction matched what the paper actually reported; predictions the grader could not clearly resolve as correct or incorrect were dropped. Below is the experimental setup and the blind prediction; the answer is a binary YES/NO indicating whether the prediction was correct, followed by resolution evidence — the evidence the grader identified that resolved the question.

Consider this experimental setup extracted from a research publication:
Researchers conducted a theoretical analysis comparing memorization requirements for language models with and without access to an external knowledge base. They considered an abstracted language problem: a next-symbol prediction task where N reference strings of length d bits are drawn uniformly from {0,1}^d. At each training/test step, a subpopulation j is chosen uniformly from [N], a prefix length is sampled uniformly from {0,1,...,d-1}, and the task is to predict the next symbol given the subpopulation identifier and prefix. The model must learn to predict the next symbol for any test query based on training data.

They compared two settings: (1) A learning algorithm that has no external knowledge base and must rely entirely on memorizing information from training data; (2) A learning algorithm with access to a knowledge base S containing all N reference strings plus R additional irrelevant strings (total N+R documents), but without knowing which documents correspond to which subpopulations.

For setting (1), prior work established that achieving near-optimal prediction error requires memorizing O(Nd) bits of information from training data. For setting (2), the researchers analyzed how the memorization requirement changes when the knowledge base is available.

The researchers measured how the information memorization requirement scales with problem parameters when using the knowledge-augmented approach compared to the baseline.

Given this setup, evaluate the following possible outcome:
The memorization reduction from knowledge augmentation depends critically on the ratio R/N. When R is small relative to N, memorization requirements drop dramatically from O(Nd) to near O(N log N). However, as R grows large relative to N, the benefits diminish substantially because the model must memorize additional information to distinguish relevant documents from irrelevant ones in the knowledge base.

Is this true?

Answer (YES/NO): NO